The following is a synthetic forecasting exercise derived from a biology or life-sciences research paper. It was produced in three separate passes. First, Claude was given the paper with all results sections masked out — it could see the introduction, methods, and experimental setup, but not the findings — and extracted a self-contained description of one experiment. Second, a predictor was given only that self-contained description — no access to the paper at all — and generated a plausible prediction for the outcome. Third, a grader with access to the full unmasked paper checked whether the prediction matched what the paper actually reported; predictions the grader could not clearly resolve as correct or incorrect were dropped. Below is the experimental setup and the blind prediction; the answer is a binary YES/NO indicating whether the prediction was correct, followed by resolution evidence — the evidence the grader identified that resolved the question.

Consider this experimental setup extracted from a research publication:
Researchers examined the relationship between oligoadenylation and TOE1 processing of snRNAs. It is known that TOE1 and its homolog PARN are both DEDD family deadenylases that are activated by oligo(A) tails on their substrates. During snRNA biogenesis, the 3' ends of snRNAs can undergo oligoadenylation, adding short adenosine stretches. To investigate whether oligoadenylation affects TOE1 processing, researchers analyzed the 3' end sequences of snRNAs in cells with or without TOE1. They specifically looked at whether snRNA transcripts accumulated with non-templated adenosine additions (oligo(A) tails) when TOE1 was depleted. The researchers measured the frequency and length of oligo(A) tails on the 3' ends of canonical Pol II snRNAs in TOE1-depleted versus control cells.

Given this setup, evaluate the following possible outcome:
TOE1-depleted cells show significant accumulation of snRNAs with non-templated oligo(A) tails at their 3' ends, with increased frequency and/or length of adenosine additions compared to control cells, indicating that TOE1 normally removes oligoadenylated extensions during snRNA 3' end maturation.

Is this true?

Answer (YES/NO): YES